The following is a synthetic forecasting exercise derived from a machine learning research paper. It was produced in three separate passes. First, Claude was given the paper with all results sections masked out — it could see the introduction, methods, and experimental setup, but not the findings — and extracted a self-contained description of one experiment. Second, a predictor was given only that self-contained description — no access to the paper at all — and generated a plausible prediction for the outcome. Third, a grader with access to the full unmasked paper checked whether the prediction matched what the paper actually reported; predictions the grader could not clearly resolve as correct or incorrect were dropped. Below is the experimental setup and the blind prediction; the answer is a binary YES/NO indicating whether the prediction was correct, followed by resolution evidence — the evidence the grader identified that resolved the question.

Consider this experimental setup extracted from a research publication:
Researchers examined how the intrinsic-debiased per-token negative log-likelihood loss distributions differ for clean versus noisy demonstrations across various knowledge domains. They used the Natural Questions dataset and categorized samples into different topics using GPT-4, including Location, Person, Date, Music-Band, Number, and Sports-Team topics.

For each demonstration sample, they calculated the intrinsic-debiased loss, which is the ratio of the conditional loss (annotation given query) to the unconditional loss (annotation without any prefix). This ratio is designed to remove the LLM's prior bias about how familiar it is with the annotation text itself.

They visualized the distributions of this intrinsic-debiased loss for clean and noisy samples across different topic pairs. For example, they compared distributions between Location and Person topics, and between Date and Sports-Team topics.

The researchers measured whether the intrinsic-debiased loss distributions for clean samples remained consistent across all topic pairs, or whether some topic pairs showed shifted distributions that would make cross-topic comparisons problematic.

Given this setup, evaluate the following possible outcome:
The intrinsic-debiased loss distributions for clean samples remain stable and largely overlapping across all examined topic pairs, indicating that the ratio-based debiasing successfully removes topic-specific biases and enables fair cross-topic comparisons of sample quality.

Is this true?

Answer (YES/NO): NO